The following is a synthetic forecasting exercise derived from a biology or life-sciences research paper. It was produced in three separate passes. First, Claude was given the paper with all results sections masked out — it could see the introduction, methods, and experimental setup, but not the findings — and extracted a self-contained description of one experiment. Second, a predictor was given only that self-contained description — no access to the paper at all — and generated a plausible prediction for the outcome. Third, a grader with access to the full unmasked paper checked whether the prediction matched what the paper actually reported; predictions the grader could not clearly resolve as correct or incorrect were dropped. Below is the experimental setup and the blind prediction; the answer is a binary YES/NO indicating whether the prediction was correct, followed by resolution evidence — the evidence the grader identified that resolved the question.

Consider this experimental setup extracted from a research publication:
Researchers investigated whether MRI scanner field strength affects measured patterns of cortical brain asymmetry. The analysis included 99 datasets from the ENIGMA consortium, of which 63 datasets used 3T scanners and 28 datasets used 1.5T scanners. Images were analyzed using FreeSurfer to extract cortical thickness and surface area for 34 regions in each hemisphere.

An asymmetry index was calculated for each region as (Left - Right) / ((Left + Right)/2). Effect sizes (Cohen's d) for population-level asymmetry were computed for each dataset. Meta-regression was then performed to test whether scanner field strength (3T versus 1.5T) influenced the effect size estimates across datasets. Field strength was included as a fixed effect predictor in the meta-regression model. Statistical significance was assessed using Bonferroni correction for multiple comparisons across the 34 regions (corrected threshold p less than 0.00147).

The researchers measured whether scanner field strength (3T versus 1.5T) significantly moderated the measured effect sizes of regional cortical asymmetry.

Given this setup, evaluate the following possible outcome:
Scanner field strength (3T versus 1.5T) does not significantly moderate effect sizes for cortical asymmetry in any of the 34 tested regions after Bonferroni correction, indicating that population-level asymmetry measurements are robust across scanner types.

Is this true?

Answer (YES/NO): NO